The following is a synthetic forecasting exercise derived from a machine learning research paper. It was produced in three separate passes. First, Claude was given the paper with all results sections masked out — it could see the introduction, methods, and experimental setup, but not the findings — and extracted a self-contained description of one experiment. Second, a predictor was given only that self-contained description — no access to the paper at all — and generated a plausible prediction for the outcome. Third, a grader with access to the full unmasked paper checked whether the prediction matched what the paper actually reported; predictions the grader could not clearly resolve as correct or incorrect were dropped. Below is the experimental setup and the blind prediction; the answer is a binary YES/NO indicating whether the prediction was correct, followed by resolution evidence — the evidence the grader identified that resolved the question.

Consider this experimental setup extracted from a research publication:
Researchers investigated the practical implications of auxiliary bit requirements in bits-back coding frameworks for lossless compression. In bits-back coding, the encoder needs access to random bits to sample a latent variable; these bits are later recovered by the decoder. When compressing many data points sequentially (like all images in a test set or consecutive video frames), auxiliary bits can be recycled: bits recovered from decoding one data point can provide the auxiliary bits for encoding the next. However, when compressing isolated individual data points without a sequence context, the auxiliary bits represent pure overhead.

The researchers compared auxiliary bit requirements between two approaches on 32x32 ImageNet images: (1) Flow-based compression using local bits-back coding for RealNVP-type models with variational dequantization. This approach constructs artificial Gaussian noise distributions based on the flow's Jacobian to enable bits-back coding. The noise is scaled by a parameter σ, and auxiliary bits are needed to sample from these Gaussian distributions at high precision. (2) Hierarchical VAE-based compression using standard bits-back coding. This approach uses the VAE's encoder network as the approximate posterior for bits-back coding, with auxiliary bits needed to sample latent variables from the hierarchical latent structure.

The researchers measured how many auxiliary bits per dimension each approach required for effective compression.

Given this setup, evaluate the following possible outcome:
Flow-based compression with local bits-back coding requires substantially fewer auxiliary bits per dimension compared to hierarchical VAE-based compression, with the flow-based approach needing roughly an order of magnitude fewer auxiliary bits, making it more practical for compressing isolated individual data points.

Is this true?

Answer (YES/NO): NO